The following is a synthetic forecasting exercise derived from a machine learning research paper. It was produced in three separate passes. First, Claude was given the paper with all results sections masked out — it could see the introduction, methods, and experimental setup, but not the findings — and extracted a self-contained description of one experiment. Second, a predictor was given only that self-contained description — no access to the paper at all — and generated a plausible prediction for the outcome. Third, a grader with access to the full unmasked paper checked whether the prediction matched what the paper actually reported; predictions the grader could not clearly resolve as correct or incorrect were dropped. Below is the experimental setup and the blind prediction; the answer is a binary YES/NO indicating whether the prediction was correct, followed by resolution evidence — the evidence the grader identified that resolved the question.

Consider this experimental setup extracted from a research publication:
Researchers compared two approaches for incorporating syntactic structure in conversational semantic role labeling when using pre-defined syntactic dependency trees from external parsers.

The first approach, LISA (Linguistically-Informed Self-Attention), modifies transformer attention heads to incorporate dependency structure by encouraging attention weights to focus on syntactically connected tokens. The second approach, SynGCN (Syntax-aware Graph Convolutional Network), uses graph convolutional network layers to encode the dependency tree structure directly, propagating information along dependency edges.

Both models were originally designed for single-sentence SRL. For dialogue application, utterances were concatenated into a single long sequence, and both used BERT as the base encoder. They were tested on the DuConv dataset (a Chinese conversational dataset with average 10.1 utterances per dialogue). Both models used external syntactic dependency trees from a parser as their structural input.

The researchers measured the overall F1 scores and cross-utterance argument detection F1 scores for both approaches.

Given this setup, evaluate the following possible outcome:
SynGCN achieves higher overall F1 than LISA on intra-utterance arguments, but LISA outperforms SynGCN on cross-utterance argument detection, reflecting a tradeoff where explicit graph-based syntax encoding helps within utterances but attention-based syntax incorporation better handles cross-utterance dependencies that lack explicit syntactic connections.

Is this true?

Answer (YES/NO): NO